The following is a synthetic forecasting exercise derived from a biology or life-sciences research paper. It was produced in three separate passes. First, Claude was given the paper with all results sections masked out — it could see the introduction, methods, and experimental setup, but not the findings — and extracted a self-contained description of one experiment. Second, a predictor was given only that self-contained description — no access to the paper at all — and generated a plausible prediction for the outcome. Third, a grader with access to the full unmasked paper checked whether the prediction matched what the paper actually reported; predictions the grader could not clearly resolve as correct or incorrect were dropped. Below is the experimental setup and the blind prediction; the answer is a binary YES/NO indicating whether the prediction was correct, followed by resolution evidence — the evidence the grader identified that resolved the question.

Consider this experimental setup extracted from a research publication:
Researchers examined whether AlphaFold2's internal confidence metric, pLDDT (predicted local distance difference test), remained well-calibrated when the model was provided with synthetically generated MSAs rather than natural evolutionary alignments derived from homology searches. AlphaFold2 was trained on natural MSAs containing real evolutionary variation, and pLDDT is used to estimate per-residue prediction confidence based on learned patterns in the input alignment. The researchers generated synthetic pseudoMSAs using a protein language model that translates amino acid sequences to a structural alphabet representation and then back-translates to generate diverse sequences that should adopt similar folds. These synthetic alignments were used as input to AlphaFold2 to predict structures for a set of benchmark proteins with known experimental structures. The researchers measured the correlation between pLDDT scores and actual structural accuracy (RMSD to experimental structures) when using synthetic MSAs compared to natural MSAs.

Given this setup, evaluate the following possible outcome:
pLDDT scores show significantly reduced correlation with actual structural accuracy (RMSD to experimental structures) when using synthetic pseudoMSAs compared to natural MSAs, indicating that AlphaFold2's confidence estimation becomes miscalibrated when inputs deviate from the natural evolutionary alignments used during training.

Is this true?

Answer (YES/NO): YES